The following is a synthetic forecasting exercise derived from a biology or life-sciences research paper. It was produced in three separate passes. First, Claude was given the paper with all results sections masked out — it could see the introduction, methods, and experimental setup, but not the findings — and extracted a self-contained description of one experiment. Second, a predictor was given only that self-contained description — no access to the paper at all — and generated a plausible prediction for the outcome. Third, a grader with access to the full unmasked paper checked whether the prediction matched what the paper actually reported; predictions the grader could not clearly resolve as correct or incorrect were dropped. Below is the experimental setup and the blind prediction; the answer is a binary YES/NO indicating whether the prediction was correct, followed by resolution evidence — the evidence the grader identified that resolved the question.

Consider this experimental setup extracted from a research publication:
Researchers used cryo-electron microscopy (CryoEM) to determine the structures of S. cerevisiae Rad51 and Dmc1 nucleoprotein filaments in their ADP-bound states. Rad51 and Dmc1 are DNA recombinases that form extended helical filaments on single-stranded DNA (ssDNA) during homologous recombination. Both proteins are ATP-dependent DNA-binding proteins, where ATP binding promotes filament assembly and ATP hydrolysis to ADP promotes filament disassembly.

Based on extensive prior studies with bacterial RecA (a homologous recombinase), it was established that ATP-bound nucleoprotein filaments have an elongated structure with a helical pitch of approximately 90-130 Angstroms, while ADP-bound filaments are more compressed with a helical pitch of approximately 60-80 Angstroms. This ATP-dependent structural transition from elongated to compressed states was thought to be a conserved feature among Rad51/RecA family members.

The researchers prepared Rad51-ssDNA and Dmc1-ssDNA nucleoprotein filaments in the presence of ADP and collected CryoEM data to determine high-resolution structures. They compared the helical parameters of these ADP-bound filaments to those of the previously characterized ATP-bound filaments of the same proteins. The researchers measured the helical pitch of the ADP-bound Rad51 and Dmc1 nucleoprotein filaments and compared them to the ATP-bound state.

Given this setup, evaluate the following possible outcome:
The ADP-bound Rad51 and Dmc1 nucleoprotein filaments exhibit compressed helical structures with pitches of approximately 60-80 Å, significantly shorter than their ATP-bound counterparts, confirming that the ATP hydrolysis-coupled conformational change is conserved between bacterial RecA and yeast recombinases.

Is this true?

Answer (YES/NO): NO